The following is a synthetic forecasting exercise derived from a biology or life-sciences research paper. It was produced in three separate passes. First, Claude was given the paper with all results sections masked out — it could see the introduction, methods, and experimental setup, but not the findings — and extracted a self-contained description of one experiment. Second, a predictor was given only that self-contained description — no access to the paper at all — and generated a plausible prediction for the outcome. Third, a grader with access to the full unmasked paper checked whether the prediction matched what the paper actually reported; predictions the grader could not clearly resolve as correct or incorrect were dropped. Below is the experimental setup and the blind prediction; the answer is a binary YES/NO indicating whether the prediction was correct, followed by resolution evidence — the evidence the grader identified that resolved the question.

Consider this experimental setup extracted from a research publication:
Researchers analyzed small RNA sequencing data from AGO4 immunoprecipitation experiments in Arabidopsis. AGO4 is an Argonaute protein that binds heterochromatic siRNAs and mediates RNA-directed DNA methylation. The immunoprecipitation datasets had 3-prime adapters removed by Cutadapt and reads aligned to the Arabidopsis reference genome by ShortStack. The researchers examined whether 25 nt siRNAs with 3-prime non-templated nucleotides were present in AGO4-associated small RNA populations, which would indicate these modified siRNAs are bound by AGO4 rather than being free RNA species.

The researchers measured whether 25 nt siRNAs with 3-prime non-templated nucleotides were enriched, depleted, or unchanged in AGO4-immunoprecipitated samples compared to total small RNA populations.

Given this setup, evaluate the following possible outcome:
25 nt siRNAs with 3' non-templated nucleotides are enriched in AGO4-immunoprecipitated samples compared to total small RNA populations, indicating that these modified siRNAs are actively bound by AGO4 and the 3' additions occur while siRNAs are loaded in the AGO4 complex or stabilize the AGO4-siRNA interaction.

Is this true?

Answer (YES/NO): NO